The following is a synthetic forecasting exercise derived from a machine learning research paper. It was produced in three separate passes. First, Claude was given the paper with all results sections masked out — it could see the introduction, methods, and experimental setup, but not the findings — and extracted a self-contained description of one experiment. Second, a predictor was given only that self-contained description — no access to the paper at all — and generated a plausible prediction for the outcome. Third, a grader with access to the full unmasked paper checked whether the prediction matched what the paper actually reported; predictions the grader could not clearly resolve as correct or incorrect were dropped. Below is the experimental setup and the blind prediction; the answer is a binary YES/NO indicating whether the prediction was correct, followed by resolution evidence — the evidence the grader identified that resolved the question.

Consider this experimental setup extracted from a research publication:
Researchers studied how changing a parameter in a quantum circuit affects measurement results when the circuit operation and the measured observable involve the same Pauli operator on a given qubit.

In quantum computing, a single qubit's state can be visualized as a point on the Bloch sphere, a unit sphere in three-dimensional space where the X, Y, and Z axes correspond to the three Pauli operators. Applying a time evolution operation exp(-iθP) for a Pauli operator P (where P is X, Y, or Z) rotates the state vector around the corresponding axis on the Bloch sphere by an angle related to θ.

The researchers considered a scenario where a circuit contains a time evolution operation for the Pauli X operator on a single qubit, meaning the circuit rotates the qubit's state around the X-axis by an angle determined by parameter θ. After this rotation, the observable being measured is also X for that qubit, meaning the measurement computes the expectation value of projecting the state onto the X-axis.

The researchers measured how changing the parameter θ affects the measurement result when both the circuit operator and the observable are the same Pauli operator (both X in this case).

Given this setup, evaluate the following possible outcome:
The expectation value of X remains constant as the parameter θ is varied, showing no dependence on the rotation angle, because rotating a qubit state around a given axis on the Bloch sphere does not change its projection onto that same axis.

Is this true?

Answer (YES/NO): YES